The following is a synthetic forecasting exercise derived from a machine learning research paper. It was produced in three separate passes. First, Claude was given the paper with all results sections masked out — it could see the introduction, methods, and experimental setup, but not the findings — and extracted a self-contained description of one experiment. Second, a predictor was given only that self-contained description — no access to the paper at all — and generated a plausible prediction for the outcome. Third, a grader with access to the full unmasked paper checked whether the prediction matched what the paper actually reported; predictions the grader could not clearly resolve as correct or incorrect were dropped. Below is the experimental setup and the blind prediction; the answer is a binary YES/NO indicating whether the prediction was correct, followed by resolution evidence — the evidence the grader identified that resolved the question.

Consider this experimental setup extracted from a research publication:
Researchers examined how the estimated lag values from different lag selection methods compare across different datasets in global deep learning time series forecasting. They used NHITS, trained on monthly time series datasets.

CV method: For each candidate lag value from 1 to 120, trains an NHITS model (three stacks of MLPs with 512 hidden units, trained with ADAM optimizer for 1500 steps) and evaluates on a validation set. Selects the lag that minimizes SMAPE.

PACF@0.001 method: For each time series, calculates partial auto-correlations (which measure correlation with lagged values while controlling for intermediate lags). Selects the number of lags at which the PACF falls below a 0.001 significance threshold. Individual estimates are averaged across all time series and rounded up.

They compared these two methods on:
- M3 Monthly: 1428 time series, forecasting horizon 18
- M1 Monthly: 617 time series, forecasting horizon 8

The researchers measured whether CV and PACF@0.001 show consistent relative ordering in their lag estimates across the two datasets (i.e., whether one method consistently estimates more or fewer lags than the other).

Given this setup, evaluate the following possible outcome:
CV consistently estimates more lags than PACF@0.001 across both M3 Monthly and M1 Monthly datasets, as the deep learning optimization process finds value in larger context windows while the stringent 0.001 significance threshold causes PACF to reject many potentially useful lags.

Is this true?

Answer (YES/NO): NO